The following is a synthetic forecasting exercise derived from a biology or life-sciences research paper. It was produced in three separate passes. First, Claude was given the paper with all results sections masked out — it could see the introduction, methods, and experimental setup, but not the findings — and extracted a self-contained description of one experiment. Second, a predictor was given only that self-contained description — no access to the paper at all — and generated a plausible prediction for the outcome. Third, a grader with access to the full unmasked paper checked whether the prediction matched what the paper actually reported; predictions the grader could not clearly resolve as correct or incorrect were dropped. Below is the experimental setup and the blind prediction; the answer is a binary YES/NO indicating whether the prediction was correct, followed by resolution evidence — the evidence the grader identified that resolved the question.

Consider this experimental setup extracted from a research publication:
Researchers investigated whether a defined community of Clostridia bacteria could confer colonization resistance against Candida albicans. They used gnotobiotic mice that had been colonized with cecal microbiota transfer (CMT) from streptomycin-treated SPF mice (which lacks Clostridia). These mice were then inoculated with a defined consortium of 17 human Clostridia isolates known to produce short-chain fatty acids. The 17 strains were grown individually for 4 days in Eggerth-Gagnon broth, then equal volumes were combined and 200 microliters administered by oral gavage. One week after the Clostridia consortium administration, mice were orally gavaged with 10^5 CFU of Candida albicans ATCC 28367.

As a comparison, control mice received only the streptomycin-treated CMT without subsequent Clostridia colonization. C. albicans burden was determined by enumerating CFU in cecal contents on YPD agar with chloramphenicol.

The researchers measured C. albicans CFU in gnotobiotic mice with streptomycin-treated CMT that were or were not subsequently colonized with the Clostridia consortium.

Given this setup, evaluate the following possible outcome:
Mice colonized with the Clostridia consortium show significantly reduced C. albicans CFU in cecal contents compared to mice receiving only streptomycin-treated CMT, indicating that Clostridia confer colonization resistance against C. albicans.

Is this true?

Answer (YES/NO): YES